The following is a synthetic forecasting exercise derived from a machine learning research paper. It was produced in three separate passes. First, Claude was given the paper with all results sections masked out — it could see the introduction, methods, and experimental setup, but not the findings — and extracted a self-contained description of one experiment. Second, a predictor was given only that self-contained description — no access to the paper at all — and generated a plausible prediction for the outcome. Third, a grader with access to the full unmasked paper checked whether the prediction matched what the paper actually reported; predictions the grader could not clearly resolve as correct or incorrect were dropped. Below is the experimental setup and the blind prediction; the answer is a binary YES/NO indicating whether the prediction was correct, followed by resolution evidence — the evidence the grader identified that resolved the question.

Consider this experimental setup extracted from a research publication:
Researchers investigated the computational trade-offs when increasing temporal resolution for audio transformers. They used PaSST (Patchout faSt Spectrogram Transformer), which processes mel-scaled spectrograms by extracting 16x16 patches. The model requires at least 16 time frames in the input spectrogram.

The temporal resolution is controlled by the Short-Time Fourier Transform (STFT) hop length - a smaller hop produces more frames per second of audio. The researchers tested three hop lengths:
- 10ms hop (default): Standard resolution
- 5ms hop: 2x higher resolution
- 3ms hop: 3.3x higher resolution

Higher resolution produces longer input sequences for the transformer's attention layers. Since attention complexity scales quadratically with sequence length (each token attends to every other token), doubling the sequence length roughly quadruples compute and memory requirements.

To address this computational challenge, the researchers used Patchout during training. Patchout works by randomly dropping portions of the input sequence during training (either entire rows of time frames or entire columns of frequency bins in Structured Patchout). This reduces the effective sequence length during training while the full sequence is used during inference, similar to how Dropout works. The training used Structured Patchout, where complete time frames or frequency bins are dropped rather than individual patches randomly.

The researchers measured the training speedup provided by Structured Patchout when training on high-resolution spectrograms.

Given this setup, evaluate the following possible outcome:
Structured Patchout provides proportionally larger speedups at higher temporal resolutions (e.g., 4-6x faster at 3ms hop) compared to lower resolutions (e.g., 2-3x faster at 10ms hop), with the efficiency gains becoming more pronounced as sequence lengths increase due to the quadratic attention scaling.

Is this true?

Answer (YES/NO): NO